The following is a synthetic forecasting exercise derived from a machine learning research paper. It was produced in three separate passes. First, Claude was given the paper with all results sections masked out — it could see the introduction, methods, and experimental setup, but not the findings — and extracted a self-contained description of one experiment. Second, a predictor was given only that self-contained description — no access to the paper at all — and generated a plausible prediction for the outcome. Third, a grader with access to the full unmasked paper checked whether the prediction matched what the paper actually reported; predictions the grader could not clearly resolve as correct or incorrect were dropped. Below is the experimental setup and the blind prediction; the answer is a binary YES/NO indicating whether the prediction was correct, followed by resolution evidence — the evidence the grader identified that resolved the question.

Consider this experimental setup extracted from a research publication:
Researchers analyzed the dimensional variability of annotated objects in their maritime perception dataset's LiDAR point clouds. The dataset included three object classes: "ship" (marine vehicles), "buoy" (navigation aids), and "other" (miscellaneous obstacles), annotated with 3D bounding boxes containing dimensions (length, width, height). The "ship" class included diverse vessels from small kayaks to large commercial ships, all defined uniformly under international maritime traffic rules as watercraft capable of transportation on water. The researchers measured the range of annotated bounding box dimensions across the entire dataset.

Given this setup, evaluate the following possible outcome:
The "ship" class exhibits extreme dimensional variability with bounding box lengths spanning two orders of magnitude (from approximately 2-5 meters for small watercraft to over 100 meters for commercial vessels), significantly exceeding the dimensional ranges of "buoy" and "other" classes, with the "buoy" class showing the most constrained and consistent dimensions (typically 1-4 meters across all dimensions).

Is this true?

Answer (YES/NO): NO